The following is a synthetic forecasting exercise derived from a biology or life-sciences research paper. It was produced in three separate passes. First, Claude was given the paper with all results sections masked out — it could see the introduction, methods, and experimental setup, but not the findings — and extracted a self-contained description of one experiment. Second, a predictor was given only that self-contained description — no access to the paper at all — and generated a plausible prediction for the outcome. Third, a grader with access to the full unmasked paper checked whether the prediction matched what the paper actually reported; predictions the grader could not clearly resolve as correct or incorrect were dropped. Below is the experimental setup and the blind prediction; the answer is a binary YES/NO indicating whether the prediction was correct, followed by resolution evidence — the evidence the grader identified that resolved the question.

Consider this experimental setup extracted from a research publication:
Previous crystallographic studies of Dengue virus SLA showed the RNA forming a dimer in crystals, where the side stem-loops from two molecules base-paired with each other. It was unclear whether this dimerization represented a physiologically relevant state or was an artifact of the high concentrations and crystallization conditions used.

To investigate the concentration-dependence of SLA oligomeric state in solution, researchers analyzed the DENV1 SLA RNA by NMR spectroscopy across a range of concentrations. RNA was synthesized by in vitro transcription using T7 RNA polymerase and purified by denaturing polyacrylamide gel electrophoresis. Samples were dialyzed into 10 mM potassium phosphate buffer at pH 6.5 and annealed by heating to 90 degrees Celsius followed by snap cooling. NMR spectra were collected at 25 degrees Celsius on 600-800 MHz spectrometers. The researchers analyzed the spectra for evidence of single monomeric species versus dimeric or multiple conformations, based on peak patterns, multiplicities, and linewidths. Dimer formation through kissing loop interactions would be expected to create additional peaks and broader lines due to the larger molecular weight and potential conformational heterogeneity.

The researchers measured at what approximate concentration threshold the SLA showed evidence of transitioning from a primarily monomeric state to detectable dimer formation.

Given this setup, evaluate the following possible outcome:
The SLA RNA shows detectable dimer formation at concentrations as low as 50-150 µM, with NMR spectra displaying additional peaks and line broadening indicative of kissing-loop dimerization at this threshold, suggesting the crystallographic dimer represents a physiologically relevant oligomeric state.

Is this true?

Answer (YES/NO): NO